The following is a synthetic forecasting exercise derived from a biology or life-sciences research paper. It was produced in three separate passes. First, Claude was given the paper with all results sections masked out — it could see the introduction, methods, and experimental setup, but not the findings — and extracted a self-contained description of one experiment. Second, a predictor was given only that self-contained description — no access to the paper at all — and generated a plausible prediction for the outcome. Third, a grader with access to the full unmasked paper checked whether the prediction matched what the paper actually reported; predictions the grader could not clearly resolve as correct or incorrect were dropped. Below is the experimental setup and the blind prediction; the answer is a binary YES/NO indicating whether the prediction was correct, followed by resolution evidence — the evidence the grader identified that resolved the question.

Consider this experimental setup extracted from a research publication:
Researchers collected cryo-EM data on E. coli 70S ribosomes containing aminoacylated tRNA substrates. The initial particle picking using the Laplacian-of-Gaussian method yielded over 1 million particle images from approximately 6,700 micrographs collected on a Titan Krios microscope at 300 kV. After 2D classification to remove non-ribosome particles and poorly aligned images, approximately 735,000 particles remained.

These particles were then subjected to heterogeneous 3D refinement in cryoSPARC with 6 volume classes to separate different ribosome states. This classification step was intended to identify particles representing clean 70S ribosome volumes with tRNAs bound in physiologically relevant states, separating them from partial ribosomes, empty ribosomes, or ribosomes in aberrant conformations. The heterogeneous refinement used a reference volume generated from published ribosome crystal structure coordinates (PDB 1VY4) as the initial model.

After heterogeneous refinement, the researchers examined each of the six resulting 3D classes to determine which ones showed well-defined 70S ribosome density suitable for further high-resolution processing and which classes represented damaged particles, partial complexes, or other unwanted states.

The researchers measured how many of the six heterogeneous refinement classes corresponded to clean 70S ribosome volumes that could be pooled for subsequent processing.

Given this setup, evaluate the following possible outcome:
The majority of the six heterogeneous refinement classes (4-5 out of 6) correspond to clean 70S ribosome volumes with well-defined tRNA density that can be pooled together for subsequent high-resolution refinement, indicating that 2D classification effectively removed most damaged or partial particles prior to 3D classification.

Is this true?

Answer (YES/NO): NO